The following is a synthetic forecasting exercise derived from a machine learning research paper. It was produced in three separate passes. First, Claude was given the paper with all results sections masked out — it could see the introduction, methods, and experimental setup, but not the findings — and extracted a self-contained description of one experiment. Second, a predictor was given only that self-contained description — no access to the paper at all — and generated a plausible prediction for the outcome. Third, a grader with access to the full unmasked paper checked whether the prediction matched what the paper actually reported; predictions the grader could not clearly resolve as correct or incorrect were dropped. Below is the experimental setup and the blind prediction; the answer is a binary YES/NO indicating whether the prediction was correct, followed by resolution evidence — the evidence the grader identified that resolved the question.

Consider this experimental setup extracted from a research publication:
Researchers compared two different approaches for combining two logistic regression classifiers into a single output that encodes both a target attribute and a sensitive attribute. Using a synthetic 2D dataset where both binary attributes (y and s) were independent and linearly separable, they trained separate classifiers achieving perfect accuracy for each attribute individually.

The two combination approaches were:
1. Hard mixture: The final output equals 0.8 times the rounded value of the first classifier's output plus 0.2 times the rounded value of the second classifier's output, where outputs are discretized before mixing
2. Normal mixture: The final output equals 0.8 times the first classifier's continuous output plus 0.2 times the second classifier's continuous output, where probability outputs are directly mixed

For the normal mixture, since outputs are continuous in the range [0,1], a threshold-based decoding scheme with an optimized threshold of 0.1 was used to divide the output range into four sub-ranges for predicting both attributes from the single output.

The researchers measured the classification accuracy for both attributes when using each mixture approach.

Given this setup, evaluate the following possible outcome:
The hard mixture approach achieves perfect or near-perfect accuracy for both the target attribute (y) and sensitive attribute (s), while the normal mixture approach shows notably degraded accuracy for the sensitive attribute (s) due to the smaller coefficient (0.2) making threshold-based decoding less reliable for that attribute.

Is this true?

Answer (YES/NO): NO